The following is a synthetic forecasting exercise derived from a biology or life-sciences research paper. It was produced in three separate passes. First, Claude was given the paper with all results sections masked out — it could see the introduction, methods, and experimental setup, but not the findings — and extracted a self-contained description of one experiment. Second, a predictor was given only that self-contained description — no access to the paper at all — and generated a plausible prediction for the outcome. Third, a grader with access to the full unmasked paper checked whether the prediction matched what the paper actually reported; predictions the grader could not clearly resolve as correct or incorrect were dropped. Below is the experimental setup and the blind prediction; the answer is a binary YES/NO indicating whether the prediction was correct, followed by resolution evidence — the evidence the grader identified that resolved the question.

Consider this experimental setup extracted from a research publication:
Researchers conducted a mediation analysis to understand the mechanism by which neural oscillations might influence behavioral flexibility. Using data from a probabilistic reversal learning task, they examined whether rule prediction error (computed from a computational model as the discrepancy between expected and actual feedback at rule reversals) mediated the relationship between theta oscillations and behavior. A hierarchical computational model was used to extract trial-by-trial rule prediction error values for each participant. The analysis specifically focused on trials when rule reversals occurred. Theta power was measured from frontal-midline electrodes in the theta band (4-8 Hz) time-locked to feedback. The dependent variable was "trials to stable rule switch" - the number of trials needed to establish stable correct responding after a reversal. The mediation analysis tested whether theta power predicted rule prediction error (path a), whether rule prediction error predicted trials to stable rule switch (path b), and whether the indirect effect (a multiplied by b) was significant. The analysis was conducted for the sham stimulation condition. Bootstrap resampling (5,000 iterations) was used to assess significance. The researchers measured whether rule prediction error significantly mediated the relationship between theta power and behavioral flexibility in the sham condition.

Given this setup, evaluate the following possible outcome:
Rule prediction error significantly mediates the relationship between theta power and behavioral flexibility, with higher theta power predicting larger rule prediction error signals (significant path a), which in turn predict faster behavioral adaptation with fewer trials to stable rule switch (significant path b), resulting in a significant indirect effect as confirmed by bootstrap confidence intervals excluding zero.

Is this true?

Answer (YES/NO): NO